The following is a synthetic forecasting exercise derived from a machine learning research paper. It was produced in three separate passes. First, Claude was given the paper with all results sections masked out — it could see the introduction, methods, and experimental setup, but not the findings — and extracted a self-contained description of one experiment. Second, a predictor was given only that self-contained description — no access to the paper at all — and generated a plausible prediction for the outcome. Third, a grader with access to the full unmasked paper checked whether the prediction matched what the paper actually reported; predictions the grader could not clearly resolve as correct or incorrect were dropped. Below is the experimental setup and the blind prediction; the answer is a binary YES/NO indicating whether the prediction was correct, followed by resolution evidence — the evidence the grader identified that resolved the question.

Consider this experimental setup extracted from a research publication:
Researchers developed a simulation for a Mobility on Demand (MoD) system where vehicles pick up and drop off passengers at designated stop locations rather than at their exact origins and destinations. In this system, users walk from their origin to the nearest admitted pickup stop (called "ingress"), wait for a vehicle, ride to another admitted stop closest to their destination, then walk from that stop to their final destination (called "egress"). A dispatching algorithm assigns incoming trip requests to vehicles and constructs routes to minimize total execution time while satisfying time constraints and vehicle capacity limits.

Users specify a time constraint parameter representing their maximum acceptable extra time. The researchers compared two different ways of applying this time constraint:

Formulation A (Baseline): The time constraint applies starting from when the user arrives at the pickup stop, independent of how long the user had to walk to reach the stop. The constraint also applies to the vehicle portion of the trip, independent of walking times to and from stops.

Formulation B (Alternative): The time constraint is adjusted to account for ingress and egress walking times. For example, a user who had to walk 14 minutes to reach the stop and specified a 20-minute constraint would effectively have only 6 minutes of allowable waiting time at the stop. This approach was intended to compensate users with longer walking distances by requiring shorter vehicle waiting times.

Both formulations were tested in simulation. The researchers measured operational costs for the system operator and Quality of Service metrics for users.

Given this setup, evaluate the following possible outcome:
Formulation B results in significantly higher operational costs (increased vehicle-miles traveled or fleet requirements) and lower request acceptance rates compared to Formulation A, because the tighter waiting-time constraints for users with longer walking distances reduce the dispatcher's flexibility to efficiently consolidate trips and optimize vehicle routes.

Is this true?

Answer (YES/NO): NO